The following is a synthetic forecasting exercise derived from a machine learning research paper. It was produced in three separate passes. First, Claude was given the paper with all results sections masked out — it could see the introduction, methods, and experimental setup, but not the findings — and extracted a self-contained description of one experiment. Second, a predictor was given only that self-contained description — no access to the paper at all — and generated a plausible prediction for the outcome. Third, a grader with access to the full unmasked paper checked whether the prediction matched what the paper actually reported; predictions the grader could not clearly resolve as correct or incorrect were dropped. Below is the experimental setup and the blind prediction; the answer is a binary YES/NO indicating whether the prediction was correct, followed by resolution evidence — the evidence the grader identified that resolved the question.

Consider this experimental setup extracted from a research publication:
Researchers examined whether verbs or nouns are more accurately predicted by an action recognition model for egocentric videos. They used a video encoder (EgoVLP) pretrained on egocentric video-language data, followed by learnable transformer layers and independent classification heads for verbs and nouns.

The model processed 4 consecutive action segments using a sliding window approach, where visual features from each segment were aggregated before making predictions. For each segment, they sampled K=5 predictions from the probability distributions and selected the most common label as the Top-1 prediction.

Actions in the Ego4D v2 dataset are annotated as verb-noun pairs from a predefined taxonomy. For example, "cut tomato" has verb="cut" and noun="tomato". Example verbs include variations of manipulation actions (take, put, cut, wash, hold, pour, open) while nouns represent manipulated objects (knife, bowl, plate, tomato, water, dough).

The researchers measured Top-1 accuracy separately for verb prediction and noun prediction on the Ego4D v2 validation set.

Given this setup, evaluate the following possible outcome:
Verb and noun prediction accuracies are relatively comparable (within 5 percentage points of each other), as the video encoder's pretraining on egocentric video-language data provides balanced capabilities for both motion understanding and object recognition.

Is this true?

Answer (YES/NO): NO